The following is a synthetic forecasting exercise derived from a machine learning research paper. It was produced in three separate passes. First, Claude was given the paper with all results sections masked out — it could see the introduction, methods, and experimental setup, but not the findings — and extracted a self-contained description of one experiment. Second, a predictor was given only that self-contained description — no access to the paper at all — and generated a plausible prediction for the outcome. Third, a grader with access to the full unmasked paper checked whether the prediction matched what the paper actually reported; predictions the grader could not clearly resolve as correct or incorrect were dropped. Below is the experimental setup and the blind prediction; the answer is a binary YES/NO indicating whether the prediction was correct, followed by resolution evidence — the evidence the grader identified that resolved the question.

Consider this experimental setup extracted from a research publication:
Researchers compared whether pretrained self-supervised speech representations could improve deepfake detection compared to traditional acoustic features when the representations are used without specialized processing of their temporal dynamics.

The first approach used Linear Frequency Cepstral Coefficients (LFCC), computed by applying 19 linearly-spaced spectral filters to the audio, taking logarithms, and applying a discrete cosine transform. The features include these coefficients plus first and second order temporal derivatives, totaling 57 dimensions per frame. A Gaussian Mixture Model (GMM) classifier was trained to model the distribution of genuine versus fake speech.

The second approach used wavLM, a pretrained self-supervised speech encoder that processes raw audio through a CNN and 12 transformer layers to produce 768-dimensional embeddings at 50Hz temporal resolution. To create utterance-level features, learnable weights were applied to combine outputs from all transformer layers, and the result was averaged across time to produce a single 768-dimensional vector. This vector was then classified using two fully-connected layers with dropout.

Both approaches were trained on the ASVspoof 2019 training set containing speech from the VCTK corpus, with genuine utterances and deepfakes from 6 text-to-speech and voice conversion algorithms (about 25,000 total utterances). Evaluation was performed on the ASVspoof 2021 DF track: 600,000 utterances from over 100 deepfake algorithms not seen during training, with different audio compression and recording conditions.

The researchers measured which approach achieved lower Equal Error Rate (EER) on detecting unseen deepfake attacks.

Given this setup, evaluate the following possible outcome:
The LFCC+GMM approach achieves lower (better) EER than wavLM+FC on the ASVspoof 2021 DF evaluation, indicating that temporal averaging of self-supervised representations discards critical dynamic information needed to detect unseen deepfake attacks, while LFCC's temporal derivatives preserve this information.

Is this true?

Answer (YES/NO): NO